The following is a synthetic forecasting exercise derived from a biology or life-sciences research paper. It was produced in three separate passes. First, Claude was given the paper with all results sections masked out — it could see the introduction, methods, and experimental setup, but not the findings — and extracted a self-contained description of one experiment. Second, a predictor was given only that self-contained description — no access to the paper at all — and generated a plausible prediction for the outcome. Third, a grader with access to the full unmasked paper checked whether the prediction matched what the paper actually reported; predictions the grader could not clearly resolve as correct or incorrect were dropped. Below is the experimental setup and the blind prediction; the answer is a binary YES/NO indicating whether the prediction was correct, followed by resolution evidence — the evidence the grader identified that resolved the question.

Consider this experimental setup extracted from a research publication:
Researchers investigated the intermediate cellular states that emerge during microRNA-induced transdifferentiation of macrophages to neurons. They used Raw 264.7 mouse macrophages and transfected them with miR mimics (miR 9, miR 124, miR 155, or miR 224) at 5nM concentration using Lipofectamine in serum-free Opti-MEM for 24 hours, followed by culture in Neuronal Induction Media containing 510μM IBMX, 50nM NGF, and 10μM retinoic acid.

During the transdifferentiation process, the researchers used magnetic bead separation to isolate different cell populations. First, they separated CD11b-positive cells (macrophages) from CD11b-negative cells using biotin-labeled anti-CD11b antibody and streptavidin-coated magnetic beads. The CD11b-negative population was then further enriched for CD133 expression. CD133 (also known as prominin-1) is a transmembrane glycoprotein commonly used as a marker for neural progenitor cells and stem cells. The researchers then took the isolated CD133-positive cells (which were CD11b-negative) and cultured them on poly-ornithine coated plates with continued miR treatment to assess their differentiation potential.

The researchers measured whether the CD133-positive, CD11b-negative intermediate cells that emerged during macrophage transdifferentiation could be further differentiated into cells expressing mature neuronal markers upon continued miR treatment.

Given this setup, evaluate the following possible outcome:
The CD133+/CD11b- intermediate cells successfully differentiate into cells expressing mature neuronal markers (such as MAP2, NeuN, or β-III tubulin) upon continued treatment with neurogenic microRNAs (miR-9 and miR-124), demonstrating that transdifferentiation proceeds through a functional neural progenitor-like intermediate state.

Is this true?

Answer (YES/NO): YES